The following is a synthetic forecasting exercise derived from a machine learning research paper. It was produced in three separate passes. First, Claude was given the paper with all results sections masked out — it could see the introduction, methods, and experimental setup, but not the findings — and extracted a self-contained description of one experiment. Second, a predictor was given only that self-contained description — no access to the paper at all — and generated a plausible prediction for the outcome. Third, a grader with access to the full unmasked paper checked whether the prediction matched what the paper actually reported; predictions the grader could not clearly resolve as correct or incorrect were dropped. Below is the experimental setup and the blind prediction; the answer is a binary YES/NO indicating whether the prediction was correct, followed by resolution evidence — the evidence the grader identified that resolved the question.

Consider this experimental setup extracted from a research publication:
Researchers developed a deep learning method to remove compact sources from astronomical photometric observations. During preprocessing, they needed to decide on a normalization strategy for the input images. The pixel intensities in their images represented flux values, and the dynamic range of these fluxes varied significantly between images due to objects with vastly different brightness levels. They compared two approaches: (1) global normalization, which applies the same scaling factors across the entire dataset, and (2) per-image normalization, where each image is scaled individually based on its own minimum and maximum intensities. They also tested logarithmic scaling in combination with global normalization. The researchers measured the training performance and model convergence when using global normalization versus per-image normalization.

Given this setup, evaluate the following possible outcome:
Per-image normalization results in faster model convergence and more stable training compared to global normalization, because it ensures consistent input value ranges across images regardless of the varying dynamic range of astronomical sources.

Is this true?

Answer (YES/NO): NO